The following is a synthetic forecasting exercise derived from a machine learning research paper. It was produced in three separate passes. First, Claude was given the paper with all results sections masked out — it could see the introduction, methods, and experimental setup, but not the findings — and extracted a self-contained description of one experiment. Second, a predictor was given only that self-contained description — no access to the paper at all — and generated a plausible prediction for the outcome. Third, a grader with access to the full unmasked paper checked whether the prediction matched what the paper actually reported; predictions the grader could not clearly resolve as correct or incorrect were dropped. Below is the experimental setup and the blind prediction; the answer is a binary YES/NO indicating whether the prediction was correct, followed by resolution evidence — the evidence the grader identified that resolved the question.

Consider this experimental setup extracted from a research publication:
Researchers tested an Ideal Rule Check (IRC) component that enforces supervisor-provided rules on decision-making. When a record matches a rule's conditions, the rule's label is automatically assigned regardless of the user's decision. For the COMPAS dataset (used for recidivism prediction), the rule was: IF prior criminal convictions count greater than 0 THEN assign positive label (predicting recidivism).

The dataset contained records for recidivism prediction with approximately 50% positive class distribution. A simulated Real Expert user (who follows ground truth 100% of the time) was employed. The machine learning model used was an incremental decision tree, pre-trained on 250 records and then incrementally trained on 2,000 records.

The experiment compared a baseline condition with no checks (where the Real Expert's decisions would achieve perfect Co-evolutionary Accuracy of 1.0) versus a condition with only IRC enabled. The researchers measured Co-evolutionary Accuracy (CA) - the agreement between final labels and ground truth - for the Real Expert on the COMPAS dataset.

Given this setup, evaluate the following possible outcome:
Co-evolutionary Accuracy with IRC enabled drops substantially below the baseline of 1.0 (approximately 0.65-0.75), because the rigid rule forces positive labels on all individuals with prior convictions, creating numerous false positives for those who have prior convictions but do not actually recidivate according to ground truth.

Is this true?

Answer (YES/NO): YES